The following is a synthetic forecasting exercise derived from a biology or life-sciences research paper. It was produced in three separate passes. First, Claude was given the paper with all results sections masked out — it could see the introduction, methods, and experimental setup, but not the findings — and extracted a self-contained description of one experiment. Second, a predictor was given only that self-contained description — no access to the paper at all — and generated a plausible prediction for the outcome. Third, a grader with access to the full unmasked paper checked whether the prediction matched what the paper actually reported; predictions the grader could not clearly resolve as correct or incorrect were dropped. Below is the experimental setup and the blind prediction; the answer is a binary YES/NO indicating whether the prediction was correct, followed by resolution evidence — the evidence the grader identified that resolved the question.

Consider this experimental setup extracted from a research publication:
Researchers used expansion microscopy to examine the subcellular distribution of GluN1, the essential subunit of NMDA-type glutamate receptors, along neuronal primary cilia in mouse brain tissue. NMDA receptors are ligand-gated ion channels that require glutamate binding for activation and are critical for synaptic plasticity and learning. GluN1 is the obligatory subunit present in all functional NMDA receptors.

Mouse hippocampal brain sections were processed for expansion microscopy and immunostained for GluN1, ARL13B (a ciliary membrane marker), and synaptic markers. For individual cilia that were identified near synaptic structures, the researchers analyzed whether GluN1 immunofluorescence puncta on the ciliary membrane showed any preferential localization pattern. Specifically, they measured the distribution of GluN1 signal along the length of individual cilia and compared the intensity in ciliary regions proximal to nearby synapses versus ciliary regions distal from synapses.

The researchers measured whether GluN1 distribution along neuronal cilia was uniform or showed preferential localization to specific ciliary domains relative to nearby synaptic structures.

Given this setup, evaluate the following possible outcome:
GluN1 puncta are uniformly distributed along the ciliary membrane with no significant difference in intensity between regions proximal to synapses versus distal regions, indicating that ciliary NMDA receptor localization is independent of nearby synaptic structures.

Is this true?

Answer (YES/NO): NO